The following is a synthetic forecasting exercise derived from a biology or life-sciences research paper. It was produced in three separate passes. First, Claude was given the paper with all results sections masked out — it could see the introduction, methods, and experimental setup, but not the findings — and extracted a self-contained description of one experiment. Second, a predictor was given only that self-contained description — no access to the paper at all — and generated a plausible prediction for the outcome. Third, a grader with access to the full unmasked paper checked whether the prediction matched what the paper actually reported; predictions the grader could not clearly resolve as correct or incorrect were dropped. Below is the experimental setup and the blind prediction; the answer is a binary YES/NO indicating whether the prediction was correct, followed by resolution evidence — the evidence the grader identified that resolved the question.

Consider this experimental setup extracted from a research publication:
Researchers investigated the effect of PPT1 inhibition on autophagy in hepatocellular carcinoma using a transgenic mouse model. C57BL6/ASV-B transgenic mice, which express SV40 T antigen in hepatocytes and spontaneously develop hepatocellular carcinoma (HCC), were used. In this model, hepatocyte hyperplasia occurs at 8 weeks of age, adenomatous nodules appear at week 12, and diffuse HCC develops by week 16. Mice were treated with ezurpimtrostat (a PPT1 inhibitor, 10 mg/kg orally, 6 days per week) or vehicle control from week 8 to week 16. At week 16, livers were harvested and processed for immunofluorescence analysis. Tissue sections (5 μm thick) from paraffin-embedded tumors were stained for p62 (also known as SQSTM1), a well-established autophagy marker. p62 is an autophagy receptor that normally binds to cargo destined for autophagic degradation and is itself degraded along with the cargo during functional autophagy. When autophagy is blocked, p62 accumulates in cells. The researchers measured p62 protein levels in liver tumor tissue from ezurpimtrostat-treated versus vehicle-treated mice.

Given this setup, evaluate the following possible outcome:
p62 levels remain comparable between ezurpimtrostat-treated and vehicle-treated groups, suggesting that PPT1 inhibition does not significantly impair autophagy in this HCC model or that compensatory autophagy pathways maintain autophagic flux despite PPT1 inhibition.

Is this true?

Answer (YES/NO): NO